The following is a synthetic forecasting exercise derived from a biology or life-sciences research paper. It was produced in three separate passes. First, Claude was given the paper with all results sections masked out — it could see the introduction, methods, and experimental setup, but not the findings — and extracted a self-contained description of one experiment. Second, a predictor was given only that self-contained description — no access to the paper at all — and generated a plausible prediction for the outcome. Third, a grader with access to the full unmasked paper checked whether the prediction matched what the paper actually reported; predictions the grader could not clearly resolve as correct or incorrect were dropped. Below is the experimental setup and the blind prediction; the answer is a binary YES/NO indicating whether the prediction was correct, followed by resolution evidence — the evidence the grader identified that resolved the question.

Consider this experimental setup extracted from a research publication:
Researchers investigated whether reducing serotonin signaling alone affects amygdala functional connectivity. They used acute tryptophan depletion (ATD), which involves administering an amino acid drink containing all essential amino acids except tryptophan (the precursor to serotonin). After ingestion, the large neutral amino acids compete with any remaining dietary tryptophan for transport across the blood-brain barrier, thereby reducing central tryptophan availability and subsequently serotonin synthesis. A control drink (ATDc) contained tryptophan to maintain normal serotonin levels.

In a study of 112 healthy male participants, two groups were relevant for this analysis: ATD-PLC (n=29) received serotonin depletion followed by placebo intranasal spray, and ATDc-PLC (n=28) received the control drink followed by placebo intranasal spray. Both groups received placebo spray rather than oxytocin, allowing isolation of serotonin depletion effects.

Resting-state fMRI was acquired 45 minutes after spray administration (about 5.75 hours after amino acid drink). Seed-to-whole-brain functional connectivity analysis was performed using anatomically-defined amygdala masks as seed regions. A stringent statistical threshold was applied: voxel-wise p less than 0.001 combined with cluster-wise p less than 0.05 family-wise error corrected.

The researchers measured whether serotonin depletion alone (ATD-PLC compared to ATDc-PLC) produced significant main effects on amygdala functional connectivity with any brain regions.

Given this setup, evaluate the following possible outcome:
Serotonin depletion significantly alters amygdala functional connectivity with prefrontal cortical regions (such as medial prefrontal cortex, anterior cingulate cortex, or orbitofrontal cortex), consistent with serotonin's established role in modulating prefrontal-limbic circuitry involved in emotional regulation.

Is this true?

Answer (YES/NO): NO